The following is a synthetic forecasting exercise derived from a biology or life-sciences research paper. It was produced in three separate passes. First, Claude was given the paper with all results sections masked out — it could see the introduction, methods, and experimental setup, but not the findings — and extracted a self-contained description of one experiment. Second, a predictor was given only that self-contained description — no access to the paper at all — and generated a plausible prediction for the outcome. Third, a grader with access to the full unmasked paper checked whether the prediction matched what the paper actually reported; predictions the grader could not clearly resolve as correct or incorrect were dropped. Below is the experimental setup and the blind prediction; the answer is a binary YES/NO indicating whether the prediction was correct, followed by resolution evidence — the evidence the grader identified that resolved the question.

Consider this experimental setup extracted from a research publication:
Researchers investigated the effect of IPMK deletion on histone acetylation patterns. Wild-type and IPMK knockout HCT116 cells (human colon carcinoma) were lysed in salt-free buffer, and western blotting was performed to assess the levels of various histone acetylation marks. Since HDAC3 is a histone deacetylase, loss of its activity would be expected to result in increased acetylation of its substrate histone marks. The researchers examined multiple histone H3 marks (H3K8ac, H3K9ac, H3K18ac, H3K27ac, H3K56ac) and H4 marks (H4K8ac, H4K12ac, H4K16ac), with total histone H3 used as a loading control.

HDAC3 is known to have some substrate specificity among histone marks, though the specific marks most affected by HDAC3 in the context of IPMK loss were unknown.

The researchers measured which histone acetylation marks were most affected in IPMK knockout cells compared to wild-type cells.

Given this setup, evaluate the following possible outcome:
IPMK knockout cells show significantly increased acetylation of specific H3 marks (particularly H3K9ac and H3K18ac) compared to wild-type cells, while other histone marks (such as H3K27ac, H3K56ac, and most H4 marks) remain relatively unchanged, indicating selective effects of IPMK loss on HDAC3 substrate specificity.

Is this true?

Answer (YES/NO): NO